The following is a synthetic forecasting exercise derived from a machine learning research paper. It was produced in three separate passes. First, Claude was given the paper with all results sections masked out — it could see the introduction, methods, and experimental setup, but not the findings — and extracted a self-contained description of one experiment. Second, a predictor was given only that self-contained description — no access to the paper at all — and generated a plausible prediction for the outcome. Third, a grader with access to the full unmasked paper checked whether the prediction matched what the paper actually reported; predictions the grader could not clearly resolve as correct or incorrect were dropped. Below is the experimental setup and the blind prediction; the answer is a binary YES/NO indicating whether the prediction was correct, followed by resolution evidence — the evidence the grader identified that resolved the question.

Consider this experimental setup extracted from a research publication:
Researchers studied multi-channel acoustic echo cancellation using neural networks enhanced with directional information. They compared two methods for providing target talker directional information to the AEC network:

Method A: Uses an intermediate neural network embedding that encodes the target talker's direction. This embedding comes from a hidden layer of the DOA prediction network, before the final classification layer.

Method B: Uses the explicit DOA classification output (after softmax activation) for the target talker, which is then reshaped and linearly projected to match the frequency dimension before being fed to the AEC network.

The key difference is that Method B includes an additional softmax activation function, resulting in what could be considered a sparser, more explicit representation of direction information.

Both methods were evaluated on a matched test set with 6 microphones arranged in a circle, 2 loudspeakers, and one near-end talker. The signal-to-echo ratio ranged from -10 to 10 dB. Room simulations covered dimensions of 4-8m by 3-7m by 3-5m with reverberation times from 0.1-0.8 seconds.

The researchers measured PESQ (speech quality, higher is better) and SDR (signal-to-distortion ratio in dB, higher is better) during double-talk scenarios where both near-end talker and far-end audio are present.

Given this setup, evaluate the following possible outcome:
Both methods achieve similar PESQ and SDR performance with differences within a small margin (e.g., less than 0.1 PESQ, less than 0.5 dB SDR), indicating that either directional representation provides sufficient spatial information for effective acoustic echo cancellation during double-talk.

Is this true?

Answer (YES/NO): NO